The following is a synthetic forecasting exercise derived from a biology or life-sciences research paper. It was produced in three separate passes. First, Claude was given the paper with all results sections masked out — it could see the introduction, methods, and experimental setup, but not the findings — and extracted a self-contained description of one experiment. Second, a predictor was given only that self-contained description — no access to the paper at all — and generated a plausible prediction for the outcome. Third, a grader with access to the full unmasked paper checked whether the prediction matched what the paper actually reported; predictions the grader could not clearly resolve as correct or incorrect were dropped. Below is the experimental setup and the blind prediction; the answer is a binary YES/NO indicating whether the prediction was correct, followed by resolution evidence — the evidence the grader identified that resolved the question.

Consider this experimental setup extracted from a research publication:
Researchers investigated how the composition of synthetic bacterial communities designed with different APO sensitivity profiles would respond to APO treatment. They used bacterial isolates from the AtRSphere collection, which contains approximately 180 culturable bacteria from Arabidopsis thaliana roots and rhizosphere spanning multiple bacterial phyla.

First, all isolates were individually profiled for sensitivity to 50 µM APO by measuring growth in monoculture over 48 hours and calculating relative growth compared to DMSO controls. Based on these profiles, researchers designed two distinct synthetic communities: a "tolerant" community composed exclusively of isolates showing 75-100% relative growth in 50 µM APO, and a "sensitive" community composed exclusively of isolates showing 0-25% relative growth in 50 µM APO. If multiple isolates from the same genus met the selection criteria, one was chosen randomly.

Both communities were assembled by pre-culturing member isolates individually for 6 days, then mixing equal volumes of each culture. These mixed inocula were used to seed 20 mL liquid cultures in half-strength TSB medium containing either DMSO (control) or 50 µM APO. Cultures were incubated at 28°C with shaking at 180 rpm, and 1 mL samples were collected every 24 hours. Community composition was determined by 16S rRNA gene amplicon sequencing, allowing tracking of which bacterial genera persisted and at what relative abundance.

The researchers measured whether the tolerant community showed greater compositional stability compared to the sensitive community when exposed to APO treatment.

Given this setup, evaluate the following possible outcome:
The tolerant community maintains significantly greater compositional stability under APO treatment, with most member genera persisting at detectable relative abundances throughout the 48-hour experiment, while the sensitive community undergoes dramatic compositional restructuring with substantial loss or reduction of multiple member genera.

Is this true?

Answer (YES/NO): NO